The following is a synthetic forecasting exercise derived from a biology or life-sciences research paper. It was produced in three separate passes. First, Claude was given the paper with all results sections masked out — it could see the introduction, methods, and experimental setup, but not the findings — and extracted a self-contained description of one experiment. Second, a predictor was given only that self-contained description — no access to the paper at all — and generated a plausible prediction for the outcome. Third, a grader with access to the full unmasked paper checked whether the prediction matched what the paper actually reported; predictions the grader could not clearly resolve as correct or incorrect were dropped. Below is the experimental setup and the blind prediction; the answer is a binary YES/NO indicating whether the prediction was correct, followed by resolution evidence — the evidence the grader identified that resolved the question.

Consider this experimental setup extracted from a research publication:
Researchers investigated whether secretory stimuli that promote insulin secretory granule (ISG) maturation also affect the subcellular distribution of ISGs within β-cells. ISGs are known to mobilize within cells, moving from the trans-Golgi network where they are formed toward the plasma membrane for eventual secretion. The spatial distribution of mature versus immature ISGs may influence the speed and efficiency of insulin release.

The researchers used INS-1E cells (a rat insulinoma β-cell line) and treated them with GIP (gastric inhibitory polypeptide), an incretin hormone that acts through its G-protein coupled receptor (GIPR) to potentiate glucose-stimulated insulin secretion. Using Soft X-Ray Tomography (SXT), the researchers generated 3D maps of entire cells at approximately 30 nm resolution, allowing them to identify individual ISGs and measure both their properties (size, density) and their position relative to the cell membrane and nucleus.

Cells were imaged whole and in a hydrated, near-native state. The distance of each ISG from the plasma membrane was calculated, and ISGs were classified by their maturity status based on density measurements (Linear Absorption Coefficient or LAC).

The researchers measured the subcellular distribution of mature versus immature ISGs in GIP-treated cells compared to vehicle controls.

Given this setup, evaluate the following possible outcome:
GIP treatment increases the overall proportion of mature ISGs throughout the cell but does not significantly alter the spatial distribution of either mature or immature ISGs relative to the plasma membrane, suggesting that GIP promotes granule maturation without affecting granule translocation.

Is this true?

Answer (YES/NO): NO